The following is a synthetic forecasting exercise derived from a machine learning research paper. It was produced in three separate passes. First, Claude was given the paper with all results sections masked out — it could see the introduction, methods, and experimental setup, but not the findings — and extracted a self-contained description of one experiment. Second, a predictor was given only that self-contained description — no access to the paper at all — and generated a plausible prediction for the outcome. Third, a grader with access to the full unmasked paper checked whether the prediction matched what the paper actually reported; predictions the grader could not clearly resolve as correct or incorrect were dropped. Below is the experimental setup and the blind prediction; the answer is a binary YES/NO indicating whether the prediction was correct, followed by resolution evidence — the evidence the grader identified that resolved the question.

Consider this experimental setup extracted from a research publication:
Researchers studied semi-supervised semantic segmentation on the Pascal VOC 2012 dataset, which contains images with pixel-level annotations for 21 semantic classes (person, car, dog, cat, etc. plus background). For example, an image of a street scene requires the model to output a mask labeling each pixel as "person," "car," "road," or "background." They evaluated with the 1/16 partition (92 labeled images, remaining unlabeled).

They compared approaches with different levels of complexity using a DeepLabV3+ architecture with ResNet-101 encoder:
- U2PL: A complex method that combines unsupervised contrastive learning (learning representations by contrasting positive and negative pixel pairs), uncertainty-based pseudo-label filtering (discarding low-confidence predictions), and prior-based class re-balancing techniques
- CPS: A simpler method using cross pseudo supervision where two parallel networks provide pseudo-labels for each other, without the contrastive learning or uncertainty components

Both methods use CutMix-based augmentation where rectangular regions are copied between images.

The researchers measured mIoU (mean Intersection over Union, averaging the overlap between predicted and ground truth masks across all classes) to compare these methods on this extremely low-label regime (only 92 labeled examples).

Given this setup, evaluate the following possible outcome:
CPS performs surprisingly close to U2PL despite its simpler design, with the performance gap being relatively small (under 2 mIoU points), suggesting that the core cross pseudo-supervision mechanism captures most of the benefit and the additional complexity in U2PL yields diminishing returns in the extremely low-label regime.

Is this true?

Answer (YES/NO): NO